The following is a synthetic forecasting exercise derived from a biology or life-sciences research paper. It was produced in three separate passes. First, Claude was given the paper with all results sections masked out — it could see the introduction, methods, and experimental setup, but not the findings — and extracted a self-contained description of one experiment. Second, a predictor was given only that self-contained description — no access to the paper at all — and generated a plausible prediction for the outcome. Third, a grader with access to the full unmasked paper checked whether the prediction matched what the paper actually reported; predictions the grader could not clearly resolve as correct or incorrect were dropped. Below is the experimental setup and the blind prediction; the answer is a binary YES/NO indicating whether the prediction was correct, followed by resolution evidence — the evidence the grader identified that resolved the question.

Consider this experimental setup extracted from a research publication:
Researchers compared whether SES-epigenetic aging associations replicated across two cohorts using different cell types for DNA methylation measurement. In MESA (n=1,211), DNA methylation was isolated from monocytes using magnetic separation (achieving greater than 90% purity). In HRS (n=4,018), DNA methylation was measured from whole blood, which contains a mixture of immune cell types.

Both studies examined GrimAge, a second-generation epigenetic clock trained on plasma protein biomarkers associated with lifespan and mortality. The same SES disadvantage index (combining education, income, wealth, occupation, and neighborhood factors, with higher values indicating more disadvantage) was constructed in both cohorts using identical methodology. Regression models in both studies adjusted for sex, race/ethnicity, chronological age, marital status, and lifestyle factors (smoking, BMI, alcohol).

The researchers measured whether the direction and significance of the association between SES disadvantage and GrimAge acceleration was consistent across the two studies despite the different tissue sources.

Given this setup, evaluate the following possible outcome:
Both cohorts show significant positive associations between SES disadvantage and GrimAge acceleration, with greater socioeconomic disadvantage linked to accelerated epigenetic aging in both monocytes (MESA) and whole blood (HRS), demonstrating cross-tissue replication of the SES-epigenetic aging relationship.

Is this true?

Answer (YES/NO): YES